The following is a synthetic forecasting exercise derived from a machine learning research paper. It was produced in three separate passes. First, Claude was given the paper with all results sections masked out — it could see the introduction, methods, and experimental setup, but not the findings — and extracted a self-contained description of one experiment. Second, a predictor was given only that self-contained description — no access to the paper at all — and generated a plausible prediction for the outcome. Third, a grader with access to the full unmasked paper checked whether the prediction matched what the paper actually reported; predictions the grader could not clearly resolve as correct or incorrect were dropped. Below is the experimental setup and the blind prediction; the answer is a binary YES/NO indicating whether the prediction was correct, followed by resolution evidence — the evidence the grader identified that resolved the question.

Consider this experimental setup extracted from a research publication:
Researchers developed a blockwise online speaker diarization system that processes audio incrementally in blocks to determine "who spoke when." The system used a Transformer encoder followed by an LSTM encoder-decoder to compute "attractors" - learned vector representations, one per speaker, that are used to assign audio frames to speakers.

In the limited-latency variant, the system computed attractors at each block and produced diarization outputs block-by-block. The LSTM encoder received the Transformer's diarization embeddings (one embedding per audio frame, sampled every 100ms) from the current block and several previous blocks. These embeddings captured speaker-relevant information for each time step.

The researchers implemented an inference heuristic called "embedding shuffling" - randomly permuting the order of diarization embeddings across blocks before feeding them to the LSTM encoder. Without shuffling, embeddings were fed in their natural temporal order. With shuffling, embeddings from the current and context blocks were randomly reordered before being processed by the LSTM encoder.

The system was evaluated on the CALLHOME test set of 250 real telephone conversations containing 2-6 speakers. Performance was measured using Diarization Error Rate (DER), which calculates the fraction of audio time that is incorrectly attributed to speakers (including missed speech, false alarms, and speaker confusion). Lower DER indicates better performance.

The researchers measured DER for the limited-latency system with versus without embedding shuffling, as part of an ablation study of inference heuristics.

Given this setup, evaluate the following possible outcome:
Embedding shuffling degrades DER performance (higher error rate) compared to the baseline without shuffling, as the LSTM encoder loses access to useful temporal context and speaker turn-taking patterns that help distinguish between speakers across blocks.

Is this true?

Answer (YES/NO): NO